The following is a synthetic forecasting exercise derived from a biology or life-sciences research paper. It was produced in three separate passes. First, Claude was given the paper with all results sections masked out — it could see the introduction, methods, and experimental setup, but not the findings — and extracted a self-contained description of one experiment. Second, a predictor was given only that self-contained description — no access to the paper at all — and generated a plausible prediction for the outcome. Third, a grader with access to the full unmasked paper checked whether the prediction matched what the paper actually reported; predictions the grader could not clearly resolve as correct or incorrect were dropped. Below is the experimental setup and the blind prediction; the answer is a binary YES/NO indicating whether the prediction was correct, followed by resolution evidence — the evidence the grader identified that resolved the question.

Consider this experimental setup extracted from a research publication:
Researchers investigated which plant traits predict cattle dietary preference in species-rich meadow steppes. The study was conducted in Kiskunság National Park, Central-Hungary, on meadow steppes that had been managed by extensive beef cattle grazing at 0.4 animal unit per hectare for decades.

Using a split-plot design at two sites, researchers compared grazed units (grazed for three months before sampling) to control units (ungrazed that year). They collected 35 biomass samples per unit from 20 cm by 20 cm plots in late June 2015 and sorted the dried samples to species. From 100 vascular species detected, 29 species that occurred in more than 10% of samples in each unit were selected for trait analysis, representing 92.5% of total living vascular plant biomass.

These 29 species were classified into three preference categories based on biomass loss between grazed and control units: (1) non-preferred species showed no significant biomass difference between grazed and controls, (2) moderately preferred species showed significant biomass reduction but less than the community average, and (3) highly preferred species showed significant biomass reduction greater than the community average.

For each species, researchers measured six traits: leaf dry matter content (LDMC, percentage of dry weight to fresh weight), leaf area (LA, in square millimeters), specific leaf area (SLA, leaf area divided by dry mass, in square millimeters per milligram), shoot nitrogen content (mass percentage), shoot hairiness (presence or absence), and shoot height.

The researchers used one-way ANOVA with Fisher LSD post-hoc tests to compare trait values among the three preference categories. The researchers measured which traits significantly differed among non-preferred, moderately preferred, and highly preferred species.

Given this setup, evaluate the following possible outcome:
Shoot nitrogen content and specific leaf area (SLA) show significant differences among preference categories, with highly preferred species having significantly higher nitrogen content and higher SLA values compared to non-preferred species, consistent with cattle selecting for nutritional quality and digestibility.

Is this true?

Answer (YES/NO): YES